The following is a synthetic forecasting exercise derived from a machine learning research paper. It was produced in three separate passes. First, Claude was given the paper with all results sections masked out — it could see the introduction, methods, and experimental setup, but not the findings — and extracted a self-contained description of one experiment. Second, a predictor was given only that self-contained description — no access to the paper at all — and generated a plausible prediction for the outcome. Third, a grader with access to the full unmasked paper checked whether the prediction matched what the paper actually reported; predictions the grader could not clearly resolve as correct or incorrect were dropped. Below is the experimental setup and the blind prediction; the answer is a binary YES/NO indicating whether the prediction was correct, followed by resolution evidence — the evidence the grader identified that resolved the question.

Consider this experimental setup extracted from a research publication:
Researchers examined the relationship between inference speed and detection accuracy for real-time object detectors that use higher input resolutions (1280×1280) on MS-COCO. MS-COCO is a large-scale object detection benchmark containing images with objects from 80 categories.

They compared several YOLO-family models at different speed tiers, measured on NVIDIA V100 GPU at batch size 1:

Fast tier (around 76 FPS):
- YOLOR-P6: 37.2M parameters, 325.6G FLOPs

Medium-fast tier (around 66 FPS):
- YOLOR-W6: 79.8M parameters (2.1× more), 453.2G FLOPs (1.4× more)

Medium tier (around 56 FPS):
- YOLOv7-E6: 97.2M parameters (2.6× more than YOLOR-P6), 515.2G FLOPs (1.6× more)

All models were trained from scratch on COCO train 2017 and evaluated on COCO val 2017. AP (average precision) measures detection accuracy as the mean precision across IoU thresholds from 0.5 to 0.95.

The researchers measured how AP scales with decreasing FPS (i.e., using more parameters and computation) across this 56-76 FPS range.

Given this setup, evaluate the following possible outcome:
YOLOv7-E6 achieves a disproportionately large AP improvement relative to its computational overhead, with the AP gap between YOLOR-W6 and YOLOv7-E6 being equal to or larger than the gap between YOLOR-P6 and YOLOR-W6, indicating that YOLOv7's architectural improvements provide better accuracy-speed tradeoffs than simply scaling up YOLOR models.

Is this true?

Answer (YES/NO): NO